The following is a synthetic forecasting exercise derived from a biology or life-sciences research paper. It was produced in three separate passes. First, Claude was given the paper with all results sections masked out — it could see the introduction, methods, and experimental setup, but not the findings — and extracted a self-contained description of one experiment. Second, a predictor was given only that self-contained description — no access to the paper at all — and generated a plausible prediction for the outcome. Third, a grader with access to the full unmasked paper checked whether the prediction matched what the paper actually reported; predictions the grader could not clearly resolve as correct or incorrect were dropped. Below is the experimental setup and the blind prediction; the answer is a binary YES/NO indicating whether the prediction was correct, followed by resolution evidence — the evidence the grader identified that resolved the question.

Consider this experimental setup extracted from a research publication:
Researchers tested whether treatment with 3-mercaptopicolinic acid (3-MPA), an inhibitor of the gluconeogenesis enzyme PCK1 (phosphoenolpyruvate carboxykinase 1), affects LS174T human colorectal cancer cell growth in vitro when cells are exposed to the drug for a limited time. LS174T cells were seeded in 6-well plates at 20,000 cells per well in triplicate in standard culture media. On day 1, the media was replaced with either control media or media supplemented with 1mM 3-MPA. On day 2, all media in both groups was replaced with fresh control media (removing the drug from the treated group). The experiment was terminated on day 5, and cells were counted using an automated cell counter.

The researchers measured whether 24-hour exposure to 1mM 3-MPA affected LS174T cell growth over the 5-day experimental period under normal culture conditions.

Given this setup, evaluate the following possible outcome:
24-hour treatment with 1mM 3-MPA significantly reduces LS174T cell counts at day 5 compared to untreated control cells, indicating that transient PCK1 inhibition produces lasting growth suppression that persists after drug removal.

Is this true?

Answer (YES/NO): NO